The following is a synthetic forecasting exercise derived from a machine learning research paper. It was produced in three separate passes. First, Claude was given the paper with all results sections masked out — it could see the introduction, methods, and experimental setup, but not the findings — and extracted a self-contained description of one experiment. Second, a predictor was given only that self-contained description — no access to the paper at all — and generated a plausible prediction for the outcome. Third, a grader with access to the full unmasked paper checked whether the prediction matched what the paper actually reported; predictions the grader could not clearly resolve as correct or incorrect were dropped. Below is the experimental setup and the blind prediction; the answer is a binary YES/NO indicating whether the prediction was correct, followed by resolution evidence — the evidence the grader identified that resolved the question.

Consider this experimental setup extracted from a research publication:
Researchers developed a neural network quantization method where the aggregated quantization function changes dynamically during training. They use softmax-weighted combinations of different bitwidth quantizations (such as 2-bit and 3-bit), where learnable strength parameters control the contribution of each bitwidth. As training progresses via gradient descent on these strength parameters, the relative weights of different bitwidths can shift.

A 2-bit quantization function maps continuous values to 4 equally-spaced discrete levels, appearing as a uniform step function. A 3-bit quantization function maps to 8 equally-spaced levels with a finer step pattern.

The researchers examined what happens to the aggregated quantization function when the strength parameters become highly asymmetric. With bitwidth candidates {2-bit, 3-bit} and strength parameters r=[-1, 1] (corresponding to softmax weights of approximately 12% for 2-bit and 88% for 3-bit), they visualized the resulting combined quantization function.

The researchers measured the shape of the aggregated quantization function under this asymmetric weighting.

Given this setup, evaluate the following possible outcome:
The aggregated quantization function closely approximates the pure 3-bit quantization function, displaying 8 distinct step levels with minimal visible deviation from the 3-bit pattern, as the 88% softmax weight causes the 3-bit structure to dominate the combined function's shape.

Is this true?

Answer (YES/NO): YES